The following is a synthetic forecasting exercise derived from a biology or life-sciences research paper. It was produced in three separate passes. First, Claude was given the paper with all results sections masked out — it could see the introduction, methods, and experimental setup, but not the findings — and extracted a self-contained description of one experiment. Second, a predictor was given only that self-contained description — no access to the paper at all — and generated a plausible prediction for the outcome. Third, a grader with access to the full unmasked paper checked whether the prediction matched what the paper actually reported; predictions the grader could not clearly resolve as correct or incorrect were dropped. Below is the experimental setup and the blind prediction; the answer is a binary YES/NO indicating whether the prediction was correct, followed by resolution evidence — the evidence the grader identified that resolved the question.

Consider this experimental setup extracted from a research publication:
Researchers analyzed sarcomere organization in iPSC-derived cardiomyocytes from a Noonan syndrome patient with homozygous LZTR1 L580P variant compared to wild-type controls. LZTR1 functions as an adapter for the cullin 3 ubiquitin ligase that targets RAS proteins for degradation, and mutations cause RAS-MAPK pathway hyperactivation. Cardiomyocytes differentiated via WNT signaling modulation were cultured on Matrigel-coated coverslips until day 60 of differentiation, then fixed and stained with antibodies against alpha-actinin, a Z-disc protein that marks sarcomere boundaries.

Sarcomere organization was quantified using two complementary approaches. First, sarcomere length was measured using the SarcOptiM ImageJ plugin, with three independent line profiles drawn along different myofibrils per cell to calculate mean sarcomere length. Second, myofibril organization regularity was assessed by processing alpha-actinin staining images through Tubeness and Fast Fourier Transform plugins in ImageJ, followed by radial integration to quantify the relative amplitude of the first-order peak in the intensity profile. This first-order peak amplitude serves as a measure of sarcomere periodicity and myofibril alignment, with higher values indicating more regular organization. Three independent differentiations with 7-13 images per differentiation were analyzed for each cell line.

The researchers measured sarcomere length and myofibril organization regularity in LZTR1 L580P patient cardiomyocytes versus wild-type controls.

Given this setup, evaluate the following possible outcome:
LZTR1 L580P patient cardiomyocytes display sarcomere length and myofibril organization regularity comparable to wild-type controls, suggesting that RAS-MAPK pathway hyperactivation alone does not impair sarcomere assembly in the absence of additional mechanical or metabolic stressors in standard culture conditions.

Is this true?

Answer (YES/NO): YES